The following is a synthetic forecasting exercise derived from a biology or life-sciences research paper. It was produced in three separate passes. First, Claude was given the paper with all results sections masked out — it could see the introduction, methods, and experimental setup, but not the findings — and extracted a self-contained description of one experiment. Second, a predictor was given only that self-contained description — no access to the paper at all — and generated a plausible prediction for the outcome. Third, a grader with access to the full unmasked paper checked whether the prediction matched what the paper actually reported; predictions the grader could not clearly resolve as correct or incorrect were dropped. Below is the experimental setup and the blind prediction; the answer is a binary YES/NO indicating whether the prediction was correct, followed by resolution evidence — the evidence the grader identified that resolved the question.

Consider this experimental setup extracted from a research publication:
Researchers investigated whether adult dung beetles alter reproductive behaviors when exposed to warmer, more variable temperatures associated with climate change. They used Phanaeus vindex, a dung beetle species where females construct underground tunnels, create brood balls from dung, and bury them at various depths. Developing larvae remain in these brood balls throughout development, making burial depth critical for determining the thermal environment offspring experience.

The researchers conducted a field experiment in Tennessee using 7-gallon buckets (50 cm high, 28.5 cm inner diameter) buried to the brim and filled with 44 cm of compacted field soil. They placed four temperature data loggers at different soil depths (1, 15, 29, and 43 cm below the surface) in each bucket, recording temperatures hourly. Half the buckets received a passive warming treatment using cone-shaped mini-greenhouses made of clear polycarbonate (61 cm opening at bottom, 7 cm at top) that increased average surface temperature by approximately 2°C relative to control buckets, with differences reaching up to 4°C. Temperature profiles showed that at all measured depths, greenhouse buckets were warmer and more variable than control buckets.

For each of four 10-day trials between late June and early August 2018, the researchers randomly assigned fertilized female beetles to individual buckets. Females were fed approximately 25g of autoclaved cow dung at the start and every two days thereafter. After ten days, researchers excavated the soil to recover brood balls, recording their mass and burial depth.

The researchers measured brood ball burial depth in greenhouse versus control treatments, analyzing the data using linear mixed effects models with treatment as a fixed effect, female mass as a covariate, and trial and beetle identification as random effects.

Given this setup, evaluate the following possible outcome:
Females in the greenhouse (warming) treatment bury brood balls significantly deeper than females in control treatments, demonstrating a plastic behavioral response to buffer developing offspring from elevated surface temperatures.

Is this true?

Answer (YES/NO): NO